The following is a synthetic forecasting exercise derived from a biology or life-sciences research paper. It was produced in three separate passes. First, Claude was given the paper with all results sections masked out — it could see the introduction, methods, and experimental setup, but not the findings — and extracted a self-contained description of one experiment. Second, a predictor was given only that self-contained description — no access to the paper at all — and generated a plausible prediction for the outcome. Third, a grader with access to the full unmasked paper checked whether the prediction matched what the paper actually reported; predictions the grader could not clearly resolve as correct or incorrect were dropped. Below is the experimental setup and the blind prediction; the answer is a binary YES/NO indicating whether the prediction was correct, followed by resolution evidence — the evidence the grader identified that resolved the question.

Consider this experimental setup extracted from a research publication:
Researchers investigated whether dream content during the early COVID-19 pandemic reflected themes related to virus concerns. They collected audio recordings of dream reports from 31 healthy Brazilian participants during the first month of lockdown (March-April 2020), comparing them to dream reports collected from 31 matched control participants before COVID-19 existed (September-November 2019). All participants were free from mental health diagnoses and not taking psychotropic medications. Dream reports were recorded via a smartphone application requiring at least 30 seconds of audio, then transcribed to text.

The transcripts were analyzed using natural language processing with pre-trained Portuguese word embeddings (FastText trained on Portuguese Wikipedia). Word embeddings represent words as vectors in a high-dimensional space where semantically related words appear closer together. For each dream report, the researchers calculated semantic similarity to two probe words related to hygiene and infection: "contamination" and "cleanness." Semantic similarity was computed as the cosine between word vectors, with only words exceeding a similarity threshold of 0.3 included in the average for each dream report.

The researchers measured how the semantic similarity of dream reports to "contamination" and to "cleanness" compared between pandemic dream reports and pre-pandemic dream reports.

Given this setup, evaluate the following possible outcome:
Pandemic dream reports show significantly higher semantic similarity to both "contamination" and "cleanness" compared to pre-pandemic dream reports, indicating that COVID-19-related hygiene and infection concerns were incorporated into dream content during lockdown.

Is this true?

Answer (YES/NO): YES